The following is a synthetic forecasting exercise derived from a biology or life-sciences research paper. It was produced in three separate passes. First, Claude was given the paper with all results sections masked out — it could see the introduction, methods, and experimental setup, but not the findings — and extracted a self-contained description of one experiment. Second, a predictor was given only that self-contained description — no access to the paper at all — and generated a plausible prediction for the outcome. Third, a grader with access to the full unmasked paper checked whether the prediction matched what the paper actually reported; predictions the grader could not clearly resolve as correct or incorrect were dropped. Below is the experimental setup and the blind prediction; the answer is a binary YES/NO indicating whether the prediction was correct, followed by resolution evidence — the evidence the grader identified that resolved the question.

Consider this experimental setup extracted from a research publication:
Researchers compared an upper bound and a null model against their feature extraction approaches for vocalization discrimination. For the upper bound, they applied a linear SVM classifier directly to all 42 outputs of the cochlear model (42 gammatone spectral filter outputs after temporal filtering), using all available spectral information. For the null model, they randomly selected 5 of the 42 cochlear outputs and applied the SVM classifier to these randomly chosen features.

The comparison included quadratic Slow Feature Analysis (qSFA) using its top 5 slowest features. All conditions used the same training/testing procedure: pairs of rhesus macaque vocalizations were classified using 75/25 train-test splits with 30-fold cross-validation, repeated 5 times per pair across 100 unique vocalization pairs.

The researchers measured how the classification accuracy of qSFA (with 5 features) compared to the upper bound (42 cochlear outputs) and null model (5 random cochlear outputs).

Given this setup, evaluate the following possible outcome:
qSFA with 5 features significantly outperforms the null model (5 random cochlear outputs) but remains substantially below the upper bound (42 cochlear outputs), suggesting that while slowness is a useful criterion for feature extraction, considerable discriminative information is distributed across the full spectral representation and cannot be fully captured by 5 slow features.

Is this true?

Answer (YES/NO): NO